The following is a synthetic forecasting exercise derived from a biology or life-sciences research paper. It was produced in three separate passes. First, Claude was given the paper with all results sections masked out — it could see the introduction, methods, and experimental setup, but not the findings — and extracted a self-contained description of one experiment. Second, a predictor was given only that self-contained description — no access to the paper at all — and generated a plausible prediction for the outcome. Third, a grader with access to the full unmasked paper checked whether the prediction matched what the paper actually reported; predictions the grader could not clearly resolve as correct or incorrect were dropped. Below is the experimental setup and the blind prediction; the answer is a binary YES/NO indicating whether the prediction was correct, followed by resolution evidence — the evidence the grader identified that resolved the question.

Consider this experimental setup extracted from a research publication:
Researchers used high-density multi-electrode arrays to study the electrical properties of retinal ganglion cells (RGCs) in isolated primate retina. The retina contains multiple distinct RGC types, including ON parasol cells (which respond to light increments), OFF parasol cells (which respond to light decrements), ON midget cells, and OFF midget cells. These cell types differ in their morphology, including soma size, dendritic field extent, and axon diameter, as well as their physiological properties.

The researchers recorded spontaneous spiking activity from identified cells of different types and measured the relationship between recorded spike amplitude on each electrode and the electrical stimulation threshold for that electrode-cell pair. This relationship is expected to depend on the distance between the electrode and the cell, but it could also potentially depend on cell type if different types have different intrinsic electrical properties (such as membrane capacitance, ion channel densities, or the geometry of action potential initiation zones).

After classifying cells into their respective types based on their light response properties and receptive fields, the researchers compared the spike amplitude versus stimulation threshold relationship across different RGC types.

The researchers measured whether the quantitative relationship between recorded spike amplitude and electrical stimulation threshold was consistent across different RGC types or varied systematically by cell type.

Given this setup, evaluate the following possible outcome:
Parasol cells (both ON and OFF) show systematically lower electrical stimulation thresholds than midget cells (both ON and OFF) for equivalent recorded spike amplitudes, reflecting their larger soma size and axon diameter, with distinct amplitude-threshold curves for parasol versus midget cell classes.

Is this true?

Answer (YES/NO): NO